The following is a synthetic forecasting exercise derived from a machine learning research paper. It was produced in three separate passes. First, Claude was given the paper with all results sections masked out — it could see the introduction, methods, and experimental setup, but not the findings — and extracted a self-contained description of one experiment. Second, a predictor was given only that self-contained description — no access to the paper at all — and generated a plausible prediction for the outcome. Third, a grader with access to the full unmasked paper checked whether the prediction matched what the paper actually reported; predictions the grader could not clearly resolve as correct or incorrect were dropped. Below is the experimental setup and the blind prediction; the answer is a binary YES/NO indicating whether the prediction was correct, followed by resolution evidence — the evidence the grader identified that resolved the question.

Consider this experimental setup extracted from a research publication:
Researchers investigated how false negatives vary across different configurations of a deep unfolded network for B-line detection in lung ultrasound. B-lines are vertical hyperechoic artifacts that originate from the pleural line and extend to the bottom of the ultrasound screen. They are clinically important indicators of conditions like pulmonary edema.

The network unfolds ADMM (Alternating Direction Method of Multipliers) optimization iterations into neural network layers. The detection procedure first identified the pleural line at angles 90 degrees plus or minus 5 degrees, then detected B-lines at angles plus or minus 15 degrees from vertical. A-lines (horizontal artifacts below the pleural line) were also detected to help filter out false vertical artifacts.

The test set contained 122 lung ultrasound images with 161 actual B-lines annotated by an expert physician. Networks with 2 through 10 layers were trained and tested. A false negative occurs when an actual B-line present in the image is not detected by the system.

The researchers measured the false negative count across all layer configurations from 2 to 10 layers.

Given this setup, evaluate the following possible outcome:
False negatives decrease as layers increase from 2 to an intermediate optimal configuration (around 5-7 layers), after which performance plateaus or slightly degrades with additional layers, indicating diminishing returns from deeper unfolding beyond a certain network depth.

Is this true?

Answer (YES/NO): NO